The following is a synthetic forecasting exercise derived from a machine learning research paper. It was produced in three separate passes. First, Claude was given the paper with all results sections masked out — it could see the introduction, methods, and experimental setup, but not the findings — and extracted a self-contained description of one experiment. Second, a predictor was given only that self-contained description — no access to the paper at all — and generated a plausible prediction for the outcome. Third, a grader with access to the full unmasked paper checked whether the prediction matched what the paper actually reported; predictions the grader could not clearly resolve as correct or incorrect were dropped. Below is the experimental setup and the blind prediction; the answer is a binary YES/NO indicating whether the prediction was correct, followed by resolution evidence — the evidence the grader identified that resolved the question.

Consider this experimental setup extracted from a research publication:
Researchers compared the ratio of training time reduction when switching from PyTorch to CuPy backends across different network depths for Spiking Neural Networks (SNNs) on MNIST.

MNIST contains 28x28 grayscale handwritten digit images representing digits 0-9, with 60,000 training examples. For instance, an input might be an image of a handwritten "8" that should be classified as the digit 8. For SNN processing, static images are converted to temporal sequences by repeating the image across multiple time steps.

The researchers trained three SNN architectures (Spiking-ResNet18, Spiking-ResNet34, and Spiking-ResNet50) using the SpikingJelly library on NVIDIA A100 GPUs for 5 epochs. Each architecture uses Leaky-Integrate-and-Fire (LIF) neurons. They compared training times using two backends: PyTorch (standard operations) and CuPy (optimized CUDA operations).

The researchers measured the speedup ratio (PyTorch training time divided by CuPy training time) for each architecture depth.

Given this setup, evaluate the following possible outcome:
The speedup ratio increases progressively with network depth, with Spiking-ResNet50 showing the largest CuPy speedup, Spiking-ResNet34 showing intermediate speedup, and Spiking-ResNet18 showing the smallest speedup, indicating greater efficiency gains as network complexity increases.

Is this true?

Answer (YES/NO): NO